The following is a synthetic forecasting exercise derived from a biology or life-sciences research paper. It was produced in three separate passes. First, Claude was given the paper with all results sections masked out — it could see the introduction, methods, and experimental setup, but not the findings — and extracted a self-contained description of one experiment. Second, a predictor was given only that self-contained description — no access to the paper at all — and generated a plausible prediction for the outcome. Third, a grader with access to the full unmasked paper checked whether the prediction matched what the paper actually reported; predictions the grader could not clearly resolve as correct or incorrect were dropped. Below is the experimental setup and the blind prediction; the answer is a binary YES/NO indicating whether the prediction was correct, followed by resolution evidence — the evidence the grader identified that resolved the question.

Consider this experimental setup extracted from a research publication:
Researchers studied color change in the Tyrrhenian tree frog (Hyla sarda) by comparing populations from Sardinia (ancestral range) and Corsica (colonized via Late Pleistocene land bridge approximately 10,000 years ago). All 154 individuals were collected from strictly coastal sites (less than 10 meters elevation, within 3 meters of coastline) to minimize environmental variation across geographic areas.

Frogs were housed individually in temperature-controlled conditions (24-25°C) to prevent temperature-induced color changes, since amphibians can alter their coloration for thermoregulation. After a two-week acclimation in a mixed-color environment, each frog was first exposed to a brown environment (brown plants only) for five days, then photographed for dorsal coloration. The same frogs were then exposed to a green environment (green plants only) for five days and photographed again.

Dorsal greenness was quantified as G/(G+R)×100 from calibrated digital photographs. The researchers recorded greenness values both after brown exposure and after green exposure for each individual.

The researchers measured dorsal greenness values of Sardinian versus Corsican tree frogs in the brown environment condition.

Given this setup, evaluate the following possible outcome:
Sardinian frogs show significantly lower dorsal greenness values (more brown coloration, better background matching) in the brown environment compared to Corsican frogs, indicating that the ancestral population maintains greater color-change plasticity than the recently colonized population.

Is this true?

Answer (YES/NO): NO